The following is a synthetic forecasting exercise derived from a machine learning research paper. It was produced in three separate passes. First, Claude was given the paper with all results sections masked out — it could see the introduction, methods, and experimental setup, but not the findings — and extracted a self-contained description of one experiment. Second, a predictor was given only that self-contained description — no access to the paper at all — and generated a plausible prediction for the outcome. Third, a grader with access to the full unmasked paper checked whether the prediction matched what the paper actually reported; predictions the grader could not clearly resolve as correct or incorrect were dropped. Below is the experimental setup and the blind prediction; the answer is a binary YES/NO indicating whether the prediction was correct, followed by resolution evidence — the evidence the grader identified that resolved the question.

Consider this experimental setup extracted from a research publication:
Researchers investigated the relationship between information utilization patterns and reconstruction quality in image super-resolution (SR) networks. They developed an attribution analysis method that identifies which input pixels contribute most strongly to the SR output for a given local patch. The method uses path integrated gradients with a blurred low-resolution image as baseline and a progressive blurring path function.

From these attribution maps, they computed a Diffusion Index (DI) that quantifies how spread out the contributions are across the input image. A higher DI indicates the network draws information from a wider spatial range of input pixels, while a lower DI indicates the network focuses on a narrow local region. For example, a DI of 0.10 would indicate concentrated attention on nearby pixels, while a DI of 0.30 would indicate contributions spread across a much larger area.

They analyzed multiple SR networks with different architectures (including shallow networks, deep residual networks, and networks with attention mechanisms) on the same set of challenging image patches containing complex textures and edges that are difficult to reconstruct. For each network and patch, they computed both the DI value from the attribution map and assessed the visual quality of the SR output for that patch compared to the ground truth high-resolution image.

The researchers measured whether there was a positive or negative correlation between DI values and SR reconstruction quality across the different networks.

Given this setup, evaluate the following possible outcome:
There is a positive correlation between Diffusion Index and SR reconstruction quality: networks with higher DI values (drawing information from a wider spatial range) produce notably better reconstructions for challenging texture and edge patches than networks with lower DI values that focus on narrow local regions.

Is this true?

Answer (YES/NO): YES